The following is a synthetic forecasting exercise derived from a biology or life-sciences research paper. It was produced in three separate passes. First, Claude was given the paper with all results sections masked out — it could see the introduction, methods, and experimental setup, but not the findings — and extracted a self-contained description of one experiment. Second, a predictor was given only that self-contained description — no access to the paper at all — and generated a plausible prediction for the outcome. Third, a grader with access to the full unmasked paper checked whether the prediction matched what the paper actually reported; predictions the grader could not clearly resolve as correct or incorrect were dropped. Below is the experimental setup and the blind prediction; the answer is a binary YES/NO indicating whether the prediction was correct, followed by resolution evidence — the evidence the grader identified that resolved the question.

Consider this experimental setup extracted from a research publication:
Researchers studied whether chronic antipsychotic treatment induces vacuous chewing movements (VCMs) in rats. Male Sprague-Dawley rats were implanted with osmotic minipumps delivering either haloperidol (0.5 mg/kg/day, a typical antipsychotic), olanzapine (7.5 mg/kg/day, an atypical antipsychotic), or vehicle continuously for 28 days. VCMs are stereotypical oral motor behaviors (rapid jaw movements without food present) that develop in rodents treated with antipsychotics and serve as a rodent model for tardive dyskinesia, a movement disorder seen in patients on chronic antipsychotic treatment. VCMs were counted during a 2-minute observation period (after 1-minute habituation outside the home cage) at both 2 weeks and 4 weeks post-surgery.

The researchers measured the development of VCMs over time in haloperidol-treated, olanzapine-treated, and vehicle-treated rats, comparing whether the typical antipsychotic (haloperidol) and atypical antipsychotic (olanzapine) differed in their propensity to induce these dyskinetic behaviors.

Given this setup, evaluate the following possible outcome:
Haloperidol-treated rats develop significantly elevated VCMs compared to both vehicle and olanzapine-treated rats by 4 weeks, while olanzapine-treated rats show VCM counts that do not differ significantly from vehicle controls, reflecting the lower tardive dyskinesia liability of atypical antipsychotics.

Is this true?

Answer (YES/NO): NO